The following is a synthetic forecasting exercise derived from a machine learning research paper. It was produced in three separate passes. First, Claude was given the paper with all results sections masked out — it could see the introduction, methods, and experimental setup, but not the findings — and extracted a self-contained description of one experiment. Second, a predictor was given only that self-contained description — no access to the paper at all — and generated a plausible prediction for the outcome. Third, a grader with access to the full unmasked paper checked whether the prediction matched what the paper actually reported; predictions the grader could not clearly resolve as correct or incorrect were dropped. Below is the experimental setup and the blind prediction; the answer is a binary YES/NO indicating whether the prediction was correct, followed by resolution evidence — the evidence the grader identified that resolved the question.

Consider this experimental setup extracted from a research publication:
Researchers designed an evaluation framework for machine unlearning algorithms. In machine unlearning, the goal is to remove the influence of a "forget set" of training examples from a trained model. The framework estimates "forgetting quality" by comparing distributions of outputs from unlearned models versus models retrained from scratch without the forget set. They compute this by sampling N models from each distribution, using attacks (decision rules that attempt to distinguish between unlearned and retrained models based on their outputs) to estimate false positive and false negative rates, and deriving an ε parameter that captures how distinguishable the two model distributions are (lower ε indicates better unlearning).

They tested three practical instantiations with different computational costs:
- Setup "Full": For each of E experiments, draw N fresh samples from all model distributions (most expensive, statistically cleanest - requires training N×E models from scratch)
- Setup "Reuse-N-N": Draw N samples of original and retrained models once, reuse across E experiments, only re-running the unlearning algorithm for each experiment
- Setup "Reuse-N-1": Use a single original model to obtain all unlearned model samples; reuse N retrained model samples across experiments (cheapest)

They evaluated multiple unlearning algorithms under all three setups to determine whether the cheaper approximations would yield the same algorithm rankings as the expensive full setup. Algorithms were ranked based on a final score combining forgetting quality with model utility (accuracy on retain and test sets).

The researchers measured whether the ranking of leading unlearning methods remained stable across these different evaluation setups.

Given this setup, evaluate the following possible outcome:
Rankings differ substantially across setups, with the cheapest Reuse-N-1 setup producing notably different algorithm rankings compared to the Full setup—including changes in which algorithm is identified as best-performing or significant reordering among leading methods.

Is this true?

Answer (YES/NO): NO